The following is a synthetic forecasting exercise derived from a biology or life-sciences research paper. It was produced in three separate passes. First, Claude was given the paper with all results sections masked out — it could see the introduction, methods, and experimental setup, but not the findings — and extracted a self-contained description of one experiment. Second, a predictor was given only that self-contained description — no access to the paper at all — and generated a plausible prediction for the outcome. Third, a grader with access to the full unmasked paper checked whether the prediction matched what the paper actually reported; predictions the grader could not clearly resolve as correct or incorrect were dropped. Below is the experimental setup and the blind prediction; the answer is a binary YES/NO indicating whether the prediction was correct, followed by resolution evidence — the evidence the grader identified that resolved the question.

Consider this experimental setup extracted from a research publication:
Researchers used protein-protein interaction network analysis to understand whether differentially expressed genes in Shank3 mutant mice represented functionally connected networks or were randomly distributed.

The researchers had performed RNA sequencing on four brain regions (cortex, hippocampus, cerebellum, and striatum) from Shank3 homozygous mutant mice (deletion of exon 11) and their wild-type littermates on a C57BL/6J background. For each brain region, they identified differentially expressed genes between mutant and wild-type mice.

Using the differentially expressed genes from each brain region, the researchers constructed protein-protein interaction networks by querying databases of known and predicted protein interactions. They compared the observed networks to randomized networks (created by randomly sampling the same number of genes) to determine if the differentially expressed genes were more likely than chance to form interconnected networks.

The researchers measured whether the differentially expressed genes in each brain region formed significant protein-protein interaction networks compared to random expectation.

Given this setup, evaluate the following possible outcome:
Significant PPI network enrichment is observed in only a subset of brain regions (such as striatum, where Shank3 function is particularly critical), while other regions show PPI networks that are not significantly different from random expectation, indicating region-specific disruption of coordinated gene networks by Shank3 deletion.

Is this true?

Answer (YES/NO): YES